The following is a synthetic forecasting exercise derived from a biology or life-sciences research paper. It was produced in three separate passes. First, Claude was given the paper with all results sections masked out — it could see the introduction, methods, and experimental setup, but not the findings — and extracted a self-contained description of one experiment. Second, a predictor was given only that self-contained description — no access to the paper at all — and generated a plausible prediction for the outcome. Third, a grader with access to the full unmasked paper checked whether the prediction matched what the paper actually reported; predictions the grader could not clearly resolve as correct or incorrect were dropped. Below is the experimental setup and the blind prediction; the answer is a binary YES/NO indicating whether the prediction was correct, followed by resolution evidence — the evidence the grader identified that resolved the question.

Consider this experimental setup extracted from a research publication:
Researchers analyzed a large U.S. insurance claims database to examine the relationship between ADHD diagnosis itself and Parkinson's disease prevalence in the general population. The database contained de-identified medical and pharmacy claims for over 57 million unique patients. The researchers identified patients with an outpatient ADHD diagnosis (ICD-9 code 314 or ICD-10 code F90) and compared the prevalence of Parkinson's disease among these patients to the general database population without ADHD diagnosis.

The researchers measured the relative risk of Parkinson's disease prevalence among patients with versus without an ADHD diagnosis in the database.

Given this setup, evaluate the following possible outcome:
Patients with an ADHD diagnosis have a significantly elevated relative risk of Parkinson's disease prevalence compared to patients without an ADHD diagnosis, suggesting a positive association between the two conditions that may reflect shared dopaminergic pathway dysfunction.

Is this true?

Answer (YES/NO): NO